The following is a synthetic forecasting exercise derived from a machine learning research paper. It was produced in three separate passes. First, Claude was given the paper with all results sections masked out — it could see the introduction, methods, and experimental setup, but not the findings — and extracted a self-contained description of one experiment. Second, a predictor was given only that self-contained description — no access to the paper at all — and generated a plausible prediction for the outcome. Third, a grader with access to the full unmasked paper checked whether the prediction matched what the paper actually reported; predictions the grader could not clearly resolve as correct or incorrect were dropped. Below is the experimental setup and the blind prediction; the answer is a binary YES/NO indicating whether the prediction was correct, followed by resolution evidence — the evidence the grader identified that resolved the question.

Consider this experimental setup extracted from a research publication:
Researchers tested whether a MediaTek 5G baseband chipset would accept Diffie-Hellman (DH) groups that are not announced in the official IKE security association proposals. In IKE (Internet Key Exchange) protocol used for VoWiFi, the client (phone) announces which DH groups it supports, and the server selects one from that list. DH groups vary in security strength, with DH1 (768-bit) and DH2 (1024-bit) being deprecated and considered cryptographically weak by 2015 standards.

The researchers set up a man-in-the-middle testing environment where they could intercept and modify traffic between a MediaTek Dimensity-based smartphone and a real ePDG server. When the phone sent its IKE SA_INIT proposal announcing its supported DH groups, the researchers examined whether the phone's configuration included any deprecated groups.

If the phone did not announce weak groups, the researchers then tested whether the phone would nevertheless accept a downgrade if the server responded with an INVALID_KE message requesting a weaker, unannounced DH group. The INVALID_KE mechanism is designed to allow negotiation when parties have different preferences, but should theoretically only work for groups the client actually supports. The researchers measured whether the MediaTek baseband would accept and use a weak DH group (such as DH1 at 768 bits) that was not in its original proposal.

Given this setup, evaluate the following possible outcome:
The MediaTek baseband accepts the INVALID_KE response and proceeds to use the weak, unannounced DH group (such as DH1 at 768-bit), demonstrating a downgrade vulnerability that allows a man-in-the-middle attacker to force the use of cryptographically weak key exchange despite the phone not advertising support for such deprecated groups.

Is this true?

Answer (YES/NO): YES